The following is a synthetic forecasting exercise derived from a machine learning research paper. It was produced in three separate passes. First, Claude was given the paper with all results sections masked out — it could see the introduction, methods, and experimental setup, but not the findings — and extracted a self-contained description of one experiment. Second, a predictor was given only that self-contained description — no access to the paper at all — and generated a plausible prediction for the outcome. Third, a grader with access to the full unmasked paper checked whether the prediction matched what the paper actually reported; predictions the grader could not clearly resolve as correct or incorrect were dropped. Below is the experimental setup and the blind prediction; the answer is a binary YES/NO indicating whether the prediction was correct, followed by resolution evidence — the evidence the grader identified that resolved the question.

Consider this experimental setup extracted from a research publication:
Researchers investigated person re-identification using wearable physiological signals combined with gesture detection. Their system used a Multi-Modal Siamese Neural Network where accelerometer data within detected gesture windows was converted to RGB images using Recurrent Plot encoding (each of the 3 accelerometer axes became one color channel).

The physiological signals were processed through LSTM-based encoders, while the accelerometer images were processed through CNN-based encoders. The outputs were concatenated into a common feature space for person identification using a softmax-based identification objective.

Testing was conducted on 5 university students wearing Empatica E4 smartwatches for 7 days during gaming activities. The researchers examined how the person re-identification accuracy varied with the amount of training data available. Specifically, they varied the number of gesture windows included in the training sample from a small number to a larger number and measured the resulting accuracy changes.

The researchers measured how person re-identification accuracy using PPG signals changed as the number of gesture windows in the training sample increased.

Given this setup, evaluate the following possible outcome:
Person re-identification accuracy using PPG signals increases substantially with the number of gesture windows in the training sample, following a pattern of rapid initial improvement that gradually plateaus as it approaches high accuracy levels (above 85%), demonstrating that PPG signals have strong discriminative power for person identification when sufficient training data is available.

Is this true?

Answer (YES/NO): NO